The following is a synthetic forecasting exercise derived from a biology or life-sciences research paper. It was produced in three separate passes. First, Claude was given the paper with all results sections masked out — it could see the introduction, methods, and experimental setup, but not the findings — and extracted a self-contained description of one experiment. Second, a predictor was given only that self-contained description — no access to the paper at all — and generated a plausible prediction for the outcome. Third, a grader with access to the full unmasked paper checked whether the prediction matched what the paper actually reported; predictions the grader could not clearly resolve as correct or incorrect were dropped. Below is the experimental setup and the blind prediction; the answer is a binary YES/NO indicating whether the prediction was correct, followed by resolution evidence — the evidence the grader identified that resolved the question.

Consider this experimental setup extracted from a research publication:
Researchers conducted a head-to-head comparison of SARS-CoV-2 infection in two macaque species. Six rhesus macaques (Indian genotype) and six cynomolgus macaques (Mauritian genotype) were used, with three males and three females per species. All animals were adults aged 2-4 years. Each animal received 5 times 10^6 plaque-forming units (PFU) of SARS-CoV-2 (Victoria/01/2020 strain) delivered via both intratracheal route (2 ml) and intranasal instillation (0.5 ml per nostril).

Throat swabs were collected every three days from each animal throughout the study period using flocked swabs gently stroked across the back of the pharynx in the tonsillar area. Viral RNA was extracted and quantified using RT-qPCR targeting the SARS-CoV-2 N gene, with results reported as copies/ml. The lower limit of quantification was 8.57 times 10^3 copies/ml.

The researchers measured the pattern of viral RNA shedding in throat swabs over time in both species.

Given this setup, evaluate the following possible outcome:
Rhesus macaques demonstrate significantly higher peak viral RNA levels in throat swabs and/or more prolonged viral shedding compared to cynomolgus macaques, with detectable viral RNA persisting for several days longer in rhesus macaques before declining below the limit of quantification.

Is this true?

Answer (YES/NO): NO